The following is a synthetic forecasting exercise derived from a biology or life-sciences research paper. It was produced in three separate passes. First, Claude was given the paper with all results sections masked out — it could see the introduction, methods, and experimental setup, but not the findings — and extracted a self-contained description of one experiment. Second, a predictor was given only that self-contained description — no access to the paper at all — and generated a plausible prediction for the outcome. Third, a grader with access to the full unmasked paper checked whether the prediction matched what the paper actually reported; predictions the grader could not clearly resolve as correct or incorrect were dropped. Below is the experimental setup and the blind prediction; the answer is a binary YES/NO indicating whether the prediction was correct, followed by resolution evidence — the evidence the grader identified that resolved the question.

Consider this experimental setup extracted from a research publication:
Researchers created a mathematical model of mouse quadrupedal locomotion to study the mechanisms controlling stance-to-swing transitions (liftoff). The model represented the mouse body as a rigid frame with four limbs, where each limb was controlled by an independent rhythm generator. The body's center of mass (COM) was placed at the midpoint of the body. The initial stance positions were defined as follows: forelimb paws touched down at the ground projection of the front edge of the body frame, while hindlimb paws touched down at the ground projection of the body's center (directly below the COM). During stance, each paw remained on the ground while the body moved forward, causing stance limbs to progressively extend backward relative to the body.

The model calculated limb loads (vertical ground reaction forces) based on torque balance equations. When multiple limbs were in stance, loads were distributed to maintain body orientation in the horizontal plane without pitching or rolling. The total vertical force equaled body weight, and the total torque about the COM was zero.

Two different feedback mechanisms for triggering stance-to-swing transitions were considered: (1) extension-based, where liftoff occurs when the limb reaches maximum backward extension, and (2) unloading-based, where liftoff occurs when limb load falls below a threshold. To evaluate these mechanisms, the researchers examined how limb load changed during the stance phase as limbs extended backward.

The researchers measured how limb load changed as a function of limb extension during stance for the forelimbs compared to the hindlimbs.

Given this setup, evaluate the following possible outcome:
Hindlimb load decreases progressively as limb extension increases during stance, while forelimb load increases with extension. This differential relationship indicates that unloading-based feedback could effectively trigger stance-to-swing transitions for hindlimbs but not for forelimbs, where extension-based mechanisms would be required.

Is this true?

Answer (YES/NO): YES